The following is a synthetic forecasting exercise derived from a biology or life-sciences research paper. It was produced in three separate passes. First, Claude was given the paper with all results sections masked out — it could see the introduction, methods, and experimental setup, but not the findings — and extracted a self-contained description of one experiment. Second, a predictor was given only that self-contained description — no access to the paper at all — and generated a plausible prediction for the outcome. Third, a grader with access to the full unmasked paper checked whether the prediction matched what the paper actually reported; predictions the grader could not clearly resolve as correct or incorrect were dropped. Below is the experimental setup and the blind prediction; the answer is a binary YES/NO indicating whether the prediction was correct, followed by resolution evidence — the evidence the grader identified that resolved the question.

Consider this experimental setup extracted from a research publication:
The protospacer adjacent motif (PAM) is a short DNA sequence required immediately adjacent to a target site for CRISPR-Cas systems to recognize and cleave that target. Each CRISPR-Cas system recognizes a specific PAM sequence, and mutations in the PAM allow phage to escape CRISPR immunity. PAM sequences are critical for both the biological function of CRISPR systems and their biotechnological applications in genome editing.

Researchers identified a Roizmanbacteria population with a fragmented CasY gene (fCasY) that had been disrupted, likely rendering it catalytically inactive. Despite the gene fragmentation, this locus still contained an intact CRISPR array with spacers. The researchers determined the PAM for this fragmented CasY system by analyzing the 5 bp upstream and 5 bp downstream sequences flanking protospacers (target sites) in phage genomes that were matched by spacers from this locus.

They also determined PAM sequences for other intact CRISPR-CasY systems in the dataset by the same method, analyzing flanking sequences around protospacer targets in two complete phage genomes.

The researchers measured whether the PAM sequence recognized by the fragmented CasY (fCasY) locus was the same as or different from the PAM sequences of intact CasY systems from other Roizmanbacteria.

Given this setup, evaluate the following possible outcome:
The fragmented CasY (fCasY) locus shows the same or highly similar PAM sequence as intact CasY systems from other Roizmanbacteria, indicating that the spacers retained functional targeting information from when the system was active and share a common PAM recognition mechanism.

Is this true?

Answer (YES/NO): YES